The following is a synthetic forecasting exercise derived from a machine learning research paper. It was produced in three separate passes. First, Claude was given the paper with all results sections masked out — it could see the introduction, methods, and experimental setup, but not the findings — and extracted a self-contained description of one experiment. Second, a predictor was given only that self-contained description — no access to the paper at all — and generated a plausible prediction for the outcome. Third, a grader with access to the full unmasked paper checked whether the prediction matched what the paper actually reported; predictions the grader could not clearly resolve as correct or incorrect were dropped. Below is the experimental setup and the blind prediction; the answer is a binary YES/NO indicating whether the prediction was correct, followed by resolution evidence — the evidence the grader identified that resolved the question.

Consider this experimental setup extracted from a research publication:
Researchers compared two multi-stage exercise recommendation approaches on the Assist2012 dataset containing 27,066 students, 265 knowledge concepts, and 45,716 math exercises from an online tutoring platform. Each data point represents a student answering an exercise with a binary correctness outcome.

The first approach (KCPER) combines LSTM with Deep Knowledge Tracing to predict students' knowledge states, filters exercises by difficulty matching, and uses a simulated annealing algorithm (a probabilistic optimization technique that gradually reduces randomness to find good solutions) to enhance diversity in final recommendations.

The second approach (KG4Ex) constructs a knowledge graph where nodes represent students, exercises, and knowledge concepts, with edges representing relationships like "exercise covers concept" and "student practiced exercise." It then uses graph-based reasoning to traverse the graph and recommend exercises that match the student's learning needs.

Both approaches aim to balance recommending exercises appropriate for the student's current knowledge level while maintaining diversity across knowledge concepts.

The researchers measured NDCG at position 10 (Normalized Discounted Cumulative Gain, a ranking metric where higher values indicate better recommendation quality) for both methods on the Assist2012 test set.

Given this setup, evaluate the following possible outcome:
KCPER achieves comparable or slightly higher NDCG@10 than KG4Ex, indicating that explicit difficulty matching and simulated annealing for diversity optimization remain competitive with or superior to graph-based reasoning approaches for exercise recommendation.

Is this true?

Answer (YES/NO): NO